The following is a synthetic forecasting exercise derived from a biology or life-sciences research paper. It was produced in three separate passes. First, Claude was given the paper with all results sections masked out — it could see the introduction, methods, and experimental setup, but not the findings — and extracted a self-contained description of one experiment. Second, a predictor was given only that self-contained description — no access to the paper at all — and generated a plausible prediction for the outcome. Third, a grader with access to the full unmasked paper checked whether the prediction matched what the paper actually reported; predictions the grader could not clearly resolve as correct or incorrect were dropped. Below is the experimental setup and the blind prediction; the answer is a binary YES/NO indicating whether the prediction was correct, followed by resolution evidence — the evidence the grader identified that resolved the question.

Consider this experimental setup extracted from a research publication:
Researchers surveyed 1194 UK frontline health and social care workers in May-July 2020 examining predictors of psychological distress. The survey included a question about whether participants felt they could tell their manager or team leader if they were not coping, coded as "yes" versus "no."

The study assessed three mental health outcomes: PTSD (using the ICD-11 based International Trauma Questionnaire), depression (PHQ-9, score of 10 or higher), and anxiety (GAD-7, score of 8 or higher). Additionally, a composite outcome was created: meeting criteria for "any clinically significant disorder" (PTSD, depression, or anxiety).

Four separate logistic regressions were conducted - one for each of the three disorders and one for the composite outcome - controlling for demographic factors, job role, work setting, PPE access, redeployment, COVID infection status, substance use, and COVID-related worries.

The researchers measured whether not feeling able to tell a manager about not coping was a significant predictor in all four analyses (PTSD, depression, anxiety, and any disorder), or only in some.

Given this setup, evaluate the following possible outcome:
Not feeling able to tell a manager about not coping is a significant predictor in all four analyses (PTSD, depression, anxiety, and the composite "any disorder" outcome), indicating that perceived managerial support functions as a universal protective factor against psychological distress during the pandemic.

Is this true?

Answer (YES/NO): YES